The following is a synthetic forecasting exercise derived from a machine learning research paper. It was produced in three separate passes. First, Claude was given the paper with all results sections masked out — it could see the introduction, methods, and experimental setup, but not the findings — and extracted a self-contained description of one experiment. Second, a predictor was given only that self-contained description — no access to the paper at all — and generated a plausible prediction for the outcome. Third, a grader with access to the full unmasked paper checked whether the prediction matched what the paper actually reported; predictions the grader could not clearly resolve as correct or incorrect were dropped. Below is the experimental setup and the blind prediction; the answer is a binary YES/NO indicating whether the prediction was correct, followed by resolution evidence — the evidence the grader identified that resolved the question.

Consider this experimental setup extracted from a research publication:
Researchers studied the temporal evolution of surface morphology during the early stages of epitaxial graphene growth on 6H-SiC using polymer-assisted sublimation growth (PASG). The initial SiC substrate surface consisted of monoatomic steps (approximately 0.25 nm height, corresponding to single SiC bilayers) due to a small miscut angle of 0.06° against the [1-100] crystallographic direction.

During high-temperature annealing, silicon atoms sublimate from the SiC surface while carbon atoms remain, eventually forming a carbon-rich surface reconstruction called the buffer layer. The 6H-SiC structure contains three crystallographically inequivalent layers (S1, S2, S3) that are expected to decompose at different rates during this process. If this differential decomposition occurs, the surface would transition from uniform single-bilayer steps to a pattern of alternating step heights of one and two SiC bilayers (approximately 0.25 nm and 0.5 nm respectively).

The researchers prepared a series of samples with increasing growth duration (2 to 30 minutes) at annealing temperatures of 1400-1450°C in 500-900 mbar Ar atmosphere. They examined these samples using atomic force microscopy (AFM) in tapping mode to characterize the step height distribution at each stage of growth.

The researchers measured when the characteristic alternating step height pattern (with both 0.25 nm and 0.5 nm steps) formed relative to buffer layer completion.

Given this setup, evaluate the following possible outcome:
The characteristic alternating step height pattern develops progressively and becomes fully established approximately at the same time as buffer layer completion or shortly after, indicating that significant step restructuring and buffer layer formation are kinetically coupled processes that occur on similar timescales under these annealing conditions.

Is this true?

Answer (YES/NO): NO